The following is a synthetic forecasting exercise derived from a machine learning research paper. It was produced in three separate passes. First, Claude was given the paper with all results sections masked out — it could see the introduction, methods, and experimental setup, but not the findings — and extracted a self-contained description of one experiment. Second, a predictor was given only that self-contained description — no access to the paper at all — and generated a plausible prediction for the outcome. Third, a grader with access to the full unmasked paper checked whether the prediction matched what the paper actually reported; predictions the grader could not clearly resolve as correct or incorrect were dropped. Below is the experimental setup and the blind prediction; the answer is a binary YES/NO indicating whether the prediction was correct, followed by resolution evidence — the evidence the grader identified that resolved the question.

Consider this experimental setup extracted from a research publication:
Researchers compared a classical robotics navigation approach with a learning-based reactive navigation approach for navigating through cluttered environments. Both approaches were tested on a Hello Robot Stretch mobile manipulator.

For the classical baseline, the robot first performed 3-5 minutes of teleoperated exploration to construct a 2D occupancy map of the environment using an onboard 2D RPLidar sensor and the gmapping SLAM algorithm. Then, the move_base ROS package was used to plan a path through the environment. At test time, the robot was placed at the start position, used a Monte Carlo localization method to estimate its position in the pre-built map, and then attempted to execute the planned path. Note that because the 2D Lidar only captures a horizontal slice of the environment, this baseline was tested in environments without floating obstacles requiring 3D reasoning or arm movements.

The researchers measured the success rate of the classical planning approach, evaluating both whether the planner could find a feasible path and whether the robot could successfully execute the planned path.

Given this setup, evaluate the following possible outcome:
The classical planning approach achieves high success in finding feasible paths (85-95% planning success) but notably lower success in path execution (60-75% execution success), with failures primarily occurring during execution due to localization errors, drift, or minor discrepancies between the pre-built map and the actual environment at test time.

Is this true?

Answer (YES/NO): NO